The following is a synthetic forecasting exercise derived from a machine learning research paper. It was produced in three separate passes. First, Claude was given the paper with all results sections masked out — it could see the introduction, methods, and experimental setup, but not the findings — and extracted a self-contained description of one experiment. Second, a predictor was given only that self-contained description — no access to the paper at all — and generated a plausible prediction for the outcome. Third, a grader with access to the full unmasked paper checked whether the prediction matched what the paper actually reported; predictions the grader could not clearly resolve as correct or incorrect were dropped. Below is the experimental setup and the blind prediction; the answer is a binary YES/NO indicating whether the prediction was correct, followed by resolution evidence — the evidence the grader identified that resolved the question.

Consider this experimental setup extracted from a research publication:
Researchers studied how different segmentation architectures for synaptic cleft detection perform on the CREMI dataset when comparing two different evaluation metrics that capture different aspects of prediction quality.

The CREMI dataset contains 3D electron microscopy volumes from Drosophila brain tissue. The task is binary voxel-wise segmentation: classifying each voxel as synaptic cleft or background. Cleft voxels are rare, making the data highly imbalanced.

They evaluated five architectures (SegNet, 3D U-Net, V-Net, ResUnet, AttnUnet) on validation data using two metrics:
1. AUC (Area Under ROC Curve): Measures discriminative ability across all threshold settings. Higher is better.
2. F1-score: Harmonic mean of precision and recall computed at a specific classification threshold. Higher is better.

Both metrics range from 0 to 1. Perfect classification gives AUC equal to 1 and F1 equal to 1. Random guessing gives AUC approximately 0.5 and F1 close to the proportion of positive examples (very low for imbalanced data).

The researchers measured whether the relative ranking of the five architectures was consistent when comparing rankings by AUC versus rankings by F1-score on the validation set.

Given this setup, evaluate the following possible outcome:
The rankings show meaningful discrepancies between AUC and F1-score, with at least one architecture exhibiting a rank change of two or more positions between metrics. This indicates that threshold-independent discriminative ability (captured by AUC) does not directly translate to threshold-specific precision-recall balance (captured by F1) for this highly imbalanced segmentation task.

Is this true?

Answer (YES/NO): NO